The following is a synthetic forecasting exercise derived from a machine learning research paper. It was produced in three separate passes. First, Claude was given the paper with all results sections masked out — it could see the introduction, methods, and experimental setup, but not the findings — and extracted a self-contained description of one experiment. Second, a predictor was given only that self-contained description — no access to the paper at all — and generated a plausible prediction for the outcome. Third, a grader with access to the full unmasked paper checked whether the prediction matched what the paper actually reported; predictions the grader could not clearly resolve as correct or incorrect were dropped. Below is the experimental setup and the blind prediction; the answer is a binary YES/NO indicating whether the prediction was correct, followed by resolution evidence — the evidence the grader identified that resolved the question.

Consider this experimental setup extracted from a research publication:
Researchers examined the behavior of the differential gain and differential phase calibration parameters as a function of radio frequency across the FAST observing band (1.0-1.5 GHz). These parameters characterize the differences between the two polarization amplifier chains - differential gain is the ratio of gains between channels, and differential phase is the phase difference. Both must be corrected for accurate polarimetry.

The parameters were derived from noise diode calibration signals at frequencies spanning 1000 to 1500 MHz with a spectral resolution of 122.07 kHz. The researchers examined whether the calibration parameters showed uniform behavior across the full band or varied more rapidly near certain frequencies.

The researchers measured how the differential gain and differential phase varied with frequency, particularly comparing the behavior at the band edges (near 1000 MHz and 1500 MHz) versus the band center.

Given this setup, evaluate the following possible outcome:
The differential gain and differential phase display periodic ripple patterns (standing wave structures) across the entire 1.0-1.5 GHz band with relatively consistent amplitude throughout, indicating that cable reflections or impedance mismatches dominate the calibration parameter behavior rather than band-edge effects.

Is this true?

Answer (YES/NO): NO